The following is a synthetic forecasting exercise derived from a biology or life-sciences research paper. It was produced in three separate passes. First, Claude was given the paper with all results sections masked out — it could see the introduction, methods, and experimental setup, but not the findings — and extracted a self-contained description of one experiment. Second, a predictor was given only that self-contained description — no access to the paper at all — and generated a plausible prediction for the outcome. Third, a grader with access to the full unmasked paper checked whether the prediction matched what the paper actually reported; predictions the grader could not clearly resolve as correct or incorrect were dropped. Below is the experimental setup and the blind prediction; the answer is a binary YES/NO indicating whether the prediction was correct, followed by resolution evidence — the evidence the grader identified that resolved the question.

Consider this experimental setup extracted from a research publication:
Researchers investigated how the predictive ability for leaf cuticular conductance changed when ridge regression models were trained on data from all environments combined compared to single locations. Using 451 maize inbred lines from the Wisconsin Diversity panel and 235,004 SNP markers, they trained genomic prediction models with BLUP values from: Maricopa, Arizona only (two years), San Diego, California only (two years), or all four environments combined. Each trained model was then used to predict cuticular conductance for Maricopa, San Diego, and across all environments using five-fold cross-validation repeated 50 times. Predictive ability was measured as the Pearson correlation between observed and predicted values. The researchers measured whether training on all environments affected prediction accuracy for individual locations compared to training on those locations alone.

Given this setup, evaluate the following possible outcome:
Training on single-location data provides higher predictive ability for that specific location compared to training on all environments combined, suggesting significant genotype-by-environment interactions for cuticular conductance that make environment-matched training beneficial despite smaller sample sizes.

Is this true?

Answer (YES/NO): NO